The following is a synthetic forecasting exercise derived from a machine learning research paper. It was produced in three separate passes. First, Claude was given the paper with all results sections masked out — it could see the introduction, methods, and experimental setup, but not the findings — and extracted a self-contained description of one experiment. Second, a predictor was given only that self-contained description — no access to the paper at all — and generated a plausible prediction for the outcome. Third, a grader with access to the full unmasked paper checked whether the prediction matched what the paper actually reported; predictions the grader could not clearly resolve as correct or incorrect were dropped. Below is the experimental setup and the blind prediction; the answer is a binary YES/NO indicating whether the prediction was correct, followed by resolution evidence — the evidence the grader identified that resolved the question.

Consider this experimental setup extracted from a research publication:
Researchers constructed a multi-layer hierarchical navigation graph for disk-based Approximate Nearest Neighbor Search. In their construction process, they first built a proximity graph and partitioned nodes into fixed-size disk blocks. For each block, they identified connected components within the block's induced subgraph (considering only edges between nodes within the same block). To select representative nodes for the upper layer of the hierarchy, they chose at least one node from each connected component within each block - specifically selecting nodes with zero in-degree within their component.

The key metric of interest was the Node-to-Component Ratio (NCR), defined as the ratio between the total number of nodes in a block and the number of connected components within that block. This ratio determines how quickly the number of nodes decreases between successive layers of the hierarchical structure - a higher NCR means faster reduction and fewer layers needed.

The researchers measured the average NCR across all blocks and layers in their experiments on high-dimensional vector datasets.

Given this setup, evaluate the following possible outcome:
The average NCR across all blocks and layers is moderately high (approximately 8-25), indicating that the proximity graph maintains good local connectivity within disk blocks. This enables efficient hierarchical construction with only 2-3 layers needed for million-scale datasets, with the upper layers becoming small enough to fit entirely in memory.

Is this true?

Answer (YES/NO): NO